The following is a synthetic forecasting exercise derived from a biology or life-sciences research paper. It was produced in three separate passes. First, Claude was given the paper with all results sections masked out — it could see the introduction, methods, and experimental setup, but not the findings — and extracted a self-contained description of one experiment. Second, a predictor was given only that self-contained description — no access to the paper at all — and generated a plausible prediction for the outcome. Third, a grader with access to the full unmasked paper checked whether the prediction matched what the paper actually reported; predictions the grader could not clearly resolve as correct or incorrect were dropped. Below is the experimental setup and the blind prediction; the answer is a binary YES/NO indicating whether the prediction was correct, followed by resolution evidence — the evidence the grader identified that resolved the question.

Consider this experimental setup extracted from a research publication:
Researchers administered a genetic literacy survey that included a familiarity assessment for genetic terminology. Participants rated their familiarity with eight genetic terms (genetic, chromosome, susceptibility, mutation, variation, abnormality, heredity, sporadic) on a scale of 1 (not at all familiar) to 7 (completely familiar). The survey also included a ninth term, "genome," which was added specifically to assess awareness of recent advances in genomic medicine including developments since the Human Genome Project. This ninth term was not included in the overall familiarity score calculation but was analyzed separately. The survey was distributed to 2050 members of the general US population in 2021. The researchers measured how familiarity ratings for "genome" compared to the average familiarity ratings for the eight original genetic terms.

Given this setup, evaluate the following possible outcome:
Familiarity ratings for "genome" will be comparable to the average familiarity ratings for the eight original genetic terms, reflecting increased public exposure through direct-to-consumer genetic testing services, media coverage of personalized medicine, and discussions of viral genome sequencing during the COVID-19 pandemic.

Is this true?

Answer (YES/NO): NO